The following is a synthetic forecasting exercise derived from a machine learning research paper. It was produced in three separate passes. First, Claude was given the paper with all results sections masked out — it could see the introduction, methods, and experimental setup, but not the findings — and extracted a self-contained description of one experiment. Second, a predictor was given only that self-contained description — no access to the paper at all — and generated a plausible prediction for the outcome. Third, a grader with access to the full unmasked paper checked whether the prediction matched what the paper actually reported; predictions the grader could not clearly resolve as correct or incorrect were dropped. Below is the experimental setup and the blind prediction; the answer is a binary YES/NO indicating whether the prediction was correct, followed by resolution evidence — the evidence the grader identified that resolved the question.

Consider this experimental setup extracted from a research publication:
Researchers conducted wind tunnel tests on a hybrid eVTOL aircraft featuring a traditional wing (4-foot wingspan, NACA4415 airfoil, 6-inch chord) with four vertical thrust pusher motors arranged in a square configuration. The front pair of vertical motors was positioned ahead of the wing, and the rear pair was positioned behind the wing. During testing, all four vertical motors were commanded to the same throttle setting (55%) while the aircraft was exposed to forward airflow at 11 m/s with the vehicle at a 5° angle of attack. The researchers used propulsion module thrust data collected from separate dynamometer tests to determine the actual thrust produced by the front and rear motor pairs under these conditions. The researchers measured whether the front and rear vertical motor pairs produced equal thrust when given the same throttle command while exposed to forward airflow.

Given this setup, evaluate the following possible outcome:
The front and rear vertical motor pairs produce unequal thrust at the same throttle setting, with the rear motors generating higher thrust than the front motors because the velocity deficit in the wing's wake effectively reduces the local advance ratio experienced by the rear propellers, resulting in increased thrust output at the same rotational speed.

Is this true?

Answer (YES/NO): NO